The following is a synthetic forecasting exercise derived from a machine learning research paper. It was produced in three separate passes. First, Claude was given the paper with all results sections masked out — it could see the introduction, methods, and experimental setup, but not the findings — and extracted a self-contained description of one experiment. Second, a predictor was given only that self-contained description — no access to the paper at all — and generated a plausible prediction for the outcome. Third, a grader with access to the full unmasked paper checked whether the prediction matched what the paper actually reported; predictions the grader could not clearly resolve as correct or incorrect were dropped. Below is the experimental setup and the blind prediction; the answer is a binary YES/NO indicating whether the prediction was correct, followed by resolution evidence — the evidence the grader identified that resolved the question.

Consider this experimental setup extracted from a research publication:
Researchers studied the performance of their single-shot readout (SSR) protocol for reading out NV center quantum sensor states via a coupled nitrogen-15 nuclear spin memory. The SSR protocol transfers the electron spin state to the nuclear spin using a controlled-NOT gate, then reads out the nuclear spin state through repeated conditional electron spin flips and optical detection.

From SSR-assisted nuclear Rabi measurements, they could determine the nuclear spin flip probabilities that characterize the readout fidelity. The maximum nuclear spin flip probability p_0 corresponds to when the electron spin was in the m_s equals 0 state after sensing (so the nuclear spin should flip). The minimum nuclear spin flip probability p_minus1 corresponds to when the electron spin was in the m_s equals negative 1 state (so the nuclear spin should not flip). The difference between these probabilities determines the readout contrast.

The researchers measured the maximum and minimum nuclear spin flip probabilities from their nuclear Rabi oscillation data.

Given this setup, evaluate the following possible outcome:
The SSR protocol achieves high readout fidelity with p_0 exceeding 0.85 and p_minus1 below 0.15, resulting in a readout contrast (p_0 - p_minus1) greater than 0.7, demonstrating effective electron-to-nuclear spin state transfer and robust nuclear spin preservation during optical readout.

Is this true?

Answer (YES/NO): NO